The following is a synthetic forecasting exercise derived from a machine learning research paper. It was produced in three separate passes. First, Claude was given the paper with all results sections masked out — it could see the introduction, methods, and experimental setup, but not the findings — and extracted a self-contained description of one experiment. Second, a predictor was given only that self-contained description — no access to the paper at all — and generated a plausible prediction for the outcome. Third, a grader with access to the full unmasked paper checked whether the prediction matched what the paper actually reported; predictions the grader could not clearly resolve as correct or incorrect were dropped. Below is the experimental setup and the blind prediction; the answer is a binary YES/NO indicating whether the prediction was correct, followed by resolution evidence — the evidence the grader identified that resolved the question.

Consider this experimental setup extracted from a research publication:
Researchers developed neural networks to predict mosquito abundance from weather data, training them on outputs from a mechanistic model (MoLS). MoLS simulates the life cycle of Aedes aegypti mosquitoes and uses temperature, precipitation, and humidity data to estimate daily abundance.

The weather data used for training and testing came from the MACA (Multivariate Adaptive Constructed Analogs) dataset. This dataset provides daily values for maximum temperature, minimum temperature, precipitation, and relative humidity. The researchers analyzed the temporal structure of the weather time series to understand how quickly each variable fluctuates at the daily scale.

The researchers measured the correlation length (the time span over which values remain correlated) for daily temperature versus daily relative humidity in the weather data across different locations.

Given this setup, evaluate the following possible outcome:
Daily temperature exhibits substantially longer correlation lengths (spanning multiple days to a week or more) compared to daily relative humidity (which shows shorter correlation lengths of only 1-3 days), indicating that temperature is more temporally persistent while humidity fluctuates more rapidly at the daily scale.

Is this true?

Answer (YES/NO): NO